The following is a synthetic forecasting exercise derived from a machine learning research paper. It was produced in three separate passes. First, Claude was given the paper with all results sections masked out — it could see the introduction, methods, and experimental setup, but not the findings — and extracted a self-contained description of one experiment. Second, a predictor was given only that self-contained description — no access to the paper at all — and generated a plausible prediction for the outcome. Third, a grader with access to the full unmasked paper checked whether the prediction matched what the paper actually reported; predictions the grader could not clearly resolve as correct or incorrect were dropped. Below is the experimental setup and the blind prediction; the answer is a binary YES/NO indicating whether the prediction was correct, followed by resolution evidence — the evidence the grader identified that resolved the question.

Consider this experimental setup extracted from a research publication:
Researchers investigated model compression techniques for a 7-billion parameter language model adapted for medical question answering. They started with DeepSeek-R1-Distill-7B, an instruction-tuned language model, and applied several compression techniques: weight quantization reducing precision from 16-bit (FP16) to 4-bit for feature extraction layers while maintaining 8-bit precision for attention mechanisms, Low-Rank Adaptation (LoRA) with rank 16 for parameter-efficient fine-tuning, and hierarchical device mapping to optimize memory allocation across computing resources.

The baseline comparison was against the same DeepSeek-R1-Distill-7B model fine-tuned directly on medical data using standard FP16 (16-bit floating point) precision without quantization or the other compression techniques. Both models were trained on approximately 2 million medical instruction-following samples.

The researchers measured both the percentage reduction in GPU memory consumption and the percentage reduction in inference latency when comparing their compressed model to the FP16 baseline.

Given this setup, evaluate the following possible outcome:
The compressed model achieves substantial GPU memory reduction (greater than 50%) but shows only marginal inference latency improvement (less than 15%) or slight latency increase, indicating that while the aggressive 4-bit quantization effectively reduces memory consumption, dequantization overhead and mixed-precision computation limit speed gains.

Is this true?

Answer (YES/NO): YES